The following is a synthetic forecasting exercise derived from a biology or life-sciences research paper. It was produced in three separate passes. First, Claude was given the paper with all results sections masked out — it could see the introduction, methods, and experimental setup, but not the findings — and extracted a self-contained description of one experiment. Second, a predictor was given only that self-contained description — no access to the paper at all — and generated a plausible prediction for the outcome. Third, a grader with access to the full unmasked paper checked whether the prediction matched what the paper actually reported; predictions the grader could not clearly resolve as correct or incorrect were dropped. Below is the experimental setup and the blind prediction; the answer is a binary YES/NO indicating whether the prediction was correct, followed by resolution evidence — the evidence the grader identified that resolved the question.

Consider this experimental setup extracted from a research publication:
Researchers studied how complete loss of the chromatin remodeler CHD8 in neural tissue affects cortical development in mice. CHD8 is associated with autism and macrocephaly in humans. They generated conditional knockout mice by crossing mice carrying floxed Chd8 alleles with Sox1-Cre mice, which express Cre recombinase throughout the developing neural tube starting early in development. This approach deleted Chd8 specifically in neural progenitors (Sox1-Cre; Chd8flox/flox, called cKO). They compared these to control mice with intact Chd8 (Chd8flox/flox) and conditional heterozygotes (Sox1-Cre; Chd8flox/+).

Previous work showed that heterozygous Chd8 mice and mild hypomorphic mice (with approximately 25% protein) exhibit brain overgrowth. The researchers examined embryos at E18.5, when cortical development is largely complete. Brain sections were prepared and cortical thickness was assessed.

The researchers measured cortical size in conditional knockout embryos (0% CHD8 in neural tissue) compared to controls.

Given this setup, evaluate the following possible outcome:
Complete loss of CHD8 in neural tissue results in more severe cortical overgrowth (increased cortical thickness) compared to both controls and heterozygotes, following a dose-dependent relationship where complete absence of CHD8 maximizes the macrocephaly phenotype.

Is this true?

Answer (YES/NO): NO